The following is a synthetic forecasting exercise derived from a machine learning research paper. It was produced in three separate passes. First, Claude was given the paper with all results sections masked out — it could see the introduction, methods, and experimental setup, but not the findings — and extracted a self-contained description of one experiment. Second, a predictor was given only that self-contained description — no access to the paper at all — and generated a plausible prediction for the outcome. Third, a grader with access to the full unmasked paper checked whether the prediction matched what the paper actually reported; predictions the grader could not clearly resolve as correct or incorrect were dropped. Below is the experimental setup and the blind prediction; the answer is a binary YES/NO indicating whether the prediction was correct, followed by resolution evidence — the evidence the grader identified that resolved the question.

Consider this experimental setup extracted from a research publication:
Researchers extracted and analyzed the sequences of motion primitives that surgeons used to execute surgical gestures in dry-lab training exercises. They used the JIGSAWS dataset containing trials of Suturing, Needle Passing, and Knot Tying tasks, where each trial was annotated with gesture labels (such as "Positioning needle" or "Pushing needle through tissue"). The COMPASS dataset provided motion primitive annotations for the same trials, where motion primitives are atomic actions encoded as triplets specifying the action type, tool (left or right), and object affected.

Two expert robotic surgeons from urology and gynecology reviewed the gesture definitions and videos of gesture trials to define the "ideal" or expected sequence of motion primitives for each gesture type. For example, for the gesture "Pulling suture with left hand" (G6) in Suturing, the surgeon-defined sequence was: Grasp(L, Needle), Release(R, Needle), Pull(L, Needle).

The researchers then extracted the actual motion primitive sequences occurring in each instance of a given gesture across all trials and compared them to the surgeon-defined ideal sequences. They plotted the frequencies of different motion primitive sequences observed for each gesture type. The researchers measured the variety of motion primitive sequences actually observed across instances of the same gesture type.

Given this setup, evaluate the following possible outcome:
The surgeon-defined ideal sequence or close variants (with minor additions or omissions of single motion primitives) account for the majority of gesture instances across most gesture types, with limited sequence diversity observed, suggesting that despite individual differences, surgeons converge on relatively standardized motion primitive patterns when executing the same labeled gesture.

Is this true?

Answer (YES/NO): NO